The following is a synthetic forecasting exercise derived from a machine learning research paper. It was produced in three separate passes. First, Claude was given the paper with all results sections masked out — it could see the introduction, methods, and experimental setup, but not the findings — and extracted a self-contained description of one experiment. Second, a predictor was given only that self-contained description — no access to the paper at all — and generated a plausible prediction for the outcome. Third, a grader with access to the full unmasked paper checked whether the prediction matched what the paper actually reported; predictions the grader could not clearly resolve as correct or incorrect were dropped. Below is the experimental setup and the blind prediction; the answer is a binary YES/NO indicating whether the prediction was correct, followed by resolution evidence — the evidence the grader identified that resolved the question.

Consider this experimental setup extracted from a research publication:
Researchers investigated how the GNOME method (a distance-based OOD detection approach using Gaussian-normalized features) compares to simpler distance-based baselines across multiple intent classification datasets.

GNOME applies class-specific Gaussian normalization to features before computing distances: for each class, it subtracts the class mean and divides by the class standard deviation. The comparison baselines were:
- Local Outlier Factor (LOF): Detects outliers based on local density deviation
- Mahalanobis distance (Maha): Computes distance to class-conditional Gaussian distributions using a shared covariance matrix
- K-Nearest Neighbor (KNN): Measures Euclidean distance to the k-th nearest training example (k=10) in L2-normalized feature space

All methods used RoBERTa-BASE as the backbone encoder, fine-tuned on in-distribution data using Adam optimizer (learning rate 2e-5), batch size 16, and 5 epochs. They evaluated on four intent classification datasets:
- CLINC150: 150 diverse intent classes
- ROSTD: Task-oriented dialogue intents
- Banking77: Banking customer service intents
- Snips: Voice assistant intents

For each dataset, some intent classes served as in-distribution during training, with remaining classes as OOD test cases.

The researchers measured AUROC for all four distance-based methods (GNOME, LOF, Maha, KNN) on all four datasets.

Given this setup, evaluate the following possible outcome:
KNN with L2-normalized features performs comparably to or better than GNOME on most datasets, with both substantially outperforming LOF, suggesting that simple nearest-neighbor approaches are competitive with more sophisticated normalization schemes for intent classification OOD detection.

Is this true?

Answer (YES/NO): NO